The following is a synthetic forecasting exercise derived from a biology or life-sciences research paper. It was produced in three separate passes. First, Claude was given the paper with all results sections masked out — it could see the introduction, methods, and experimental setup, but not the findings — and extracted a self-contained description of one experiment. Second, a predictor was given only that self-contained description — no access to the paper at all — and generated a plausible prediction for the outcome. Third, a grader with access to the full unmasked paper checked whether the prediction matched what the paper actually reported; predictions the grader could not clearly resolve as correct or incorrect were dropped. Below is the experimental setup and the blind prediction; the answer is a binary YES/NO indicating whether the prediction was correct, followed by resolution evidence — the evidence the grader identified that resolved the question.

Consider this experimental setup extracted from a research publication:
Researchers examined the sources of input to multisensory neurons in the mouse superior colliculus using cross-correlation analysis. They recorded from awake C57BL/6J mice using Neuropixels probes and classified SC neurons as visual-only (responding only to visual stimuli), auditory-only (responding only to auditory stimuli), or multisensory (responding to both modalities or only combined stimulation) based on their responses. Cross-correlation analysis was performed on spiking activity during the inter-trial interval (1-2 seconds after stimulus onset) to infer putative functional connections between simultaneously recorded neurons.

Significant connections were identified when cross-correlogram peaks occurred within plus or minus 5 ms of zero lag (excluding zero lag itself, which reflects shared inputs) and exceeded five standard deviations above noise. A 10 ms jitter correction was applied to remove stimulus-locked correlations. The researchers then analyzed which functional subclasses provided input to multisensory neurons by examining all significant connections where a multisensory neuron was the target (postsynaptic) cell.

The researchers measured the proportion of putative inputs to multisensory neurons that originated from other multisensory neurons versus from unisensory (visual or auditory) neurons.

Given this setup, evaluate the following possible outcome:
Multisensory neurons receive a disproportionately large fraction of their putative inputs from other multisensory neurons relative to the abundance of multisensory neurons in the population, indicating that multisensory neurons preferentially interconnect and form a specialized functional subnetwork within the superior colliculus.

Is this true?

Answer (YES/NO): YES